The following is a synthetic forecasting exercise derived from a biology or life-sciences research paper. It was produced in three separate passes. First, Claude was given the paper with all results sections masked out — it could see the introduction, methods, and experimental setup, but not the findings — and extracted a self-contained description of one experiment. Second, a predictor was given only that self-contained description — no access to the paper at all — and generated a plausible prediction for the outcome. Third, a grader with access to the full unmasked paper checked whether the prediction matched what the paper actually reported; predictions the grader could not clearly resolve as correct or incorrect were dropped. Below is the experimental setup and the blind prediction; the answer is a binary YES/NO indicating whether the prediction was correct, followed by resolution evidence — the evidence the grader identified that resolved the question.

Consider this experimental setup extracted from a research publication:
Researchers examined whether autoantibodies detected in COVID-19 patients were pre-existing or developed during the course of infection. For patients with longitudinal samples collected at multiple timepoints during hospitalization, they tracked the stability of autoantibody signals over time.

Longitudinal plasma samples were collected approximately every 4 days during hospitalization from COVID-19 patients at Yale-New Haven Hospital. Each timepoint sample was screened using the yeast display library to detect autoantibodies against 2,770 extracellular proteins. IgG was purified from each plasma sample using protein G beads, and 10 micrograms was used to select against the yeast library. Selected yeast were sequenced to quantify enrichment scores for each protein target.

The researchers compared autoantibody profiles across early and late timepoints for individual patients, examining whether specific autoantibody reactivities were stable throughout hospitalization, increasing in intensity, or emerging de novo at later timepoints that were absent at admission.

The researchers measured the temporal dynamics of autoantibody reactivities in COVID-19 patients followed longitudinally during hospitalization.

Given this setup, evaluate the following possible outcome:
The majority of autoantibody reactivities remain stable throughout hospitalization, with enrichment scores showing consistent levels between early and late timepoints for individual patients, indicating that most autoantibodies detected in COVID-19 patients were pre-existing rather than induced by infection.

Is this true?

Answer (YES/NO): NO